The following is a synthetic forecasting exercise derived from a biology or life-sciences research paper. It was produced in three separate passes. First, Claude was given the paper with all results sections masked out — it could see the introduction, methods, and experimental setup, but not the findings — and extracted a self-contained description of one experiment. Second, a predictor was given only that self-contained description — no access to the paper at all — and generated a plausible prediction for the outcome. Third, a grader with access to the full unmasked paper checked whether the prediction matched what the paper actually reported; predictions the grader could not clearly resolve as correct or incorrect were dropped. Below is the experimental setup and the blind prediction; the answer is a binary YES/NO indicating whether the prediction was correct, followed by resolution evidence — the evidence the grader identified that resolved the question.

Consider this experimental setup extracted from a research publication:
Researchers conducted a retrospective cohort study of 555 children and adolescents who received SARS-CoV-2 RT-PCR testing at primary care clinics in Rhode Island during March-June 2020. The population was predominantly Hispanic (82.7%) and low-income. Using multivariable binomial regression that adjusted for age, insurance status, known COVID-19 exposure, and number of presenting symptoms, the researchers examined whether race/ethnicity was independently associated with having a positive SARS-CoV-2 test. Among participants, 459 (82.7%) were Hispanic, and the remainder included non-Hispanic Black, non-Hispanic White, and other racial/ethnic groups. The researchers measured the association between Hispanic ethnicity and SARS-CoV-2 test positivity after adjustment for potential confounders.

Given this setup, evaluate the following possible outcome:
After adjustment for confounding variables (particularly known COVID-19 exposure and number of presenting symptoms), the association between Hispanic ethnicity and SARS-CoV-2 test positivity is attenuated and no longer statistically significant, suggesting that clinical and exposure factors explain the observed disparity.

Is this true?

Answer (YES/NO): NO